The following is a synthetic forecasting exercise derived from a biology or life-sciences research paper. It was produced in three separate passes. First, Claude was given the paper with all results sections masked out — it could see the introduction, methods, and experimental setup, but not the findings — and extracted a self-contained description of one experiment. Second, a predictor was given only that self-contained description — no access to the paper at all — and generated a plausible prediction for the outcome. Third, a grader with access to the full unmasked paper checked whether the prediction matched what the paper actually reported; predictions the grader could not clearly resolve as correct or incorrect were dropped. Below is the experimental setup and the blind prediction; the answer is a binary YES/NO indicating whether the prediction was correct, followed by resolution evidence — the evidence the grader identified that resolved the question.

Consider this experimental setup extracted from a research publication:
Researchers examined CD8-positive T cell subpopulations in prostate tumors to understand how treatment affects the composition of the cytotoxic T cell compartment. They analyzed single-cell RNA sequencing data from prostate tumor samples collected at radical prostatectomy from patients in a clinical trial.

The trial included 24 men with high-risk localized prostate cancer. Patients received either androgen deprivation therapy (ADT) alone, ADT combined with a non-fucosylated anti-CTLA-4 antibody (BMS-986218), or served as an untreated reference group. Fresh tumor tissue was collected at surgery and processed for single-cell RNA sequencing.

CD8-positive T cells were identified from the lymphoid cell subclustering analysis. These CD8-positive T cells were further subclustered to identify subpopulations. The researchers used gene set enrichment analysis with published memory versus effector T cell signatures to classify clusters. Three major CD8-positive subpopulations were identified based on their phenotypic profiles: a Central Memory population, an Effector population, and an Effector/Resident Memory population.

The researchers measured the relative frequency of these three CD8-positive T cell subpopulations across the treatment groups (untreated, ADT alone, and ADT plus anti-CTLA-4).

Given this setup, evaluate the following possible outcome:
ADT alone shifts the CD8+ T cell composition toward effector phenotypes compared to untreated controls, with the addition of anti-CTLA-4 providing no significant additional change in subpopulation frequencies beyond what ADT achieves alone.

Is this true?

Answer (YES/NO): NO